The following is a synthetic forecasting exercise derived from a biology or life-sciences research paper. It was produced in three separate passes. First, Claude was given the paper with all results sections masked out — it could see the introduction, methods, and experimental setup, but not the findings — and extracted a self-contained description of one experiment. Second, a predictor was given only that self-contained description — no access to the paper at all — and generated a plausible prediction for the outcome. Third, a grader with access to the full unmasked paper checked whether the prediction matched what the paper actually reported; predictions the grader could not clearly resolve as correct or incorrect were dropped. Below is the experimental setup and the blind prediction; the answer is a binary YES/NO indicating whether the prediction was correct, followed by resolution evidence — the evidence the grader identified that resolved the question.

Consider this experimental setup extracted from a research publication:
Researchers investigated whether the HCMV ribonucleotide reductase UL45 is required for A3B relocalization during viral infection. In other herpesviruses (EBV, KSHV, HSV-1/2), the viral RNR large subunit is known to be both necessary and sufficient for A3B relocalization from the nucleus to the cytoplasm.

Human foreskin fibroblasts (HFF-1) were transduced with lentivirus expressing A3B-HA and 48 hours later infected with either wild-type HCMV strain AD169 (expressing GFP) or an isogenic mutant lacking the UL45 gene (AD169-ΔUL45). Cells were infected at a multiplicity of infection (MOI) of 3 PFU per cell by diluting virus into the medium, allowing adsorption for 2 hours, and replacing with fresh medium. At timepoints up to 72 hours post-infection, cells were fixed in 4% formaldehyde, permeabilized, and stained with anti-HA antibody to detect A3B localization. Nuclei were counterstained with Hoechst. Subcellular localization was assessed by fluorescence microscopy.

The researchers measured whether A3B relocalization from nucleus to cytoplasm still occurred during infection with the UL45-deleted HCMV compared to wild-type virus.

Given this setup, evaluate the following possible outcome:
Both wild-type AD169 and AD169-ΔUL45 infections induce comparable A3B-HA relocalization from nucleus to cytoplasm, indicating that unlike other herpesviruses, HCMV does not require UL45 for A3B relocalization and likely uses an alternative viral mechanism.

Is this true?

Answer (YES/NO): YES